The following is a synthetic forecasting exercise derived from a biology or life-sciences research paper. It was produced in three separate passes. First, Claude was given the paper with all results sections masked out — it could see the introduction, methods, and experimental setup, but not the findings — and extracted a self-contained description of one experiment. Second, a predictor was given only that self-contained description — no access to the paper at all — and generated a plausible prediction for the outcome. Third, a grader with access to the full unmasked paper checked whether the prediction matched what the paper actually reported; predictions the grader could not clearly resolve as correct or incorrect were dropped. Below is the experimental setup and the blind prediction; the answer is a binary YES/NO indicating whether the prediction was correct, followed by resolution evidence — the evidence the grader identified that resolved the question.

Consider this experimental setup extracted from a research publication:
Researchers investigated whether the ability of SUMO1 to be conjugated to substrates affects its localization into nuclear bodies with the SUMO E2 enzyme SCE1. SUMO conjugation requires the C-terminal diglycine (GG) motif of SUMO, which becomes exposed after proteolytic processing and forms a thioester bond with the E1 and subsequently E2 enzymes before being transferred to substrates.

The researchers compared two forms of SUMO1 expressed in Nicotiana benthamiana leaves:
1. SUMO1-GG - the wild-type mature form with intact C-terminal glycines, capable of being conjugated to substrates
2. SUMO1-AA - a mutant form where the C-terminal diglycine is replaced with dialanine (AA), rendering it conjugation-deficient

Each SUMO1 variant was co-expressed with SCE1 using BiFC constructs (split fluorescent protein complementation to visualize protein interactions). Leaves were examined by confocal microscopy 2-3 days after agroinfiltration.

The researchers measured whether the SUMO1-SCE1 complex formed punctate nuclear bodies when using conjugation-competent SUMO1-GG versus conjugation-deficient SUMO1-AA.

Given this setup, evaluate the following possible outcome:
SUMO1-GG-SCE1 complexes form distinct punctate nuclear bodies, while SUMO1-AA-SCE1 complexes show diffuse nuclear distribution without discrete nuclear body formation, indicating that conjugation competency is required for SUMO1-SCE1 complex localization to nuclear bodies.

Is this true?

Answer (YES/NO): YES